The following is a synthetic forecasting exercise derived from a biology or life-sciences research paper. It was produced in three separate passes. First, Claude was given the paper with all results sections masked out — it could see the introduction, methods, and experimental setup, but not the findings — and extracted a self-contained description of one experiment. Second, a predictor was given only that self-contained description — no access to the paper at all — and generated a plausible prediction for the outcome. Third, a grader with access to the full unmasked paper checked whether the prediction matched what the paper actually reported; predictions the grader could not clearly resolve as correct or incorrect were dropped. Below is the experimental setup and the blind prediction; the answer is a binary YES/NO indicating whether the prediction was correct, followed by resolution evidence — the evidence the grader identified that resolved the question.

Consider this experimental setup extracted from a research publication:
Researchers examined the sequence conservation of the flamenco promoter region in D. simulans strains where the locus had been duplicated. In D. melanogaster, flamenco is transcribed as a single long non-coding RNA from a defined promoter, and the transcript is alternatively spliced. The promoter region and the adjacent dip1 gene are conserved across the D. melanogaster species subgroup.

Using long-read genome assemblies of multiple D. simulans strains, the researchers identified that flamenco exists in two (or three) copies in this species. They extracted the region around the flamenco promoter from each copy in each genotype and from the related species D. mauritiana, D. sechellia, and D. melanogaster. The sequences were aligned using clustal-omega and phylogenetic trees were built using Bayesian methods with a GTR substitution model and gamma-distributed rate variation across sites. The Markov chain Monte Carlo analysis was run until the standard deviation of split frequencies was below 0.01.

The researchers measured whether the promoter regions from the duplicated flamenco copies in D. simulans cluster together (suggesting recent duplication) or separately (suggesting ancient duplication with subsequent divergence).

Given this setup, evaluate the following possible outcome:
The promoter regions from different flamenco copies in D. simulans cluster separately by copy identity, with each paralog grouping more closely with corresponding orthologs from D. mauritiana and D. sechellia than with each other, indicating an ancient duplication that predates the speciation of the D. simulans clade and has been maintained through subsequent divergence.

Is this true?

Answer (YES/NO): NO